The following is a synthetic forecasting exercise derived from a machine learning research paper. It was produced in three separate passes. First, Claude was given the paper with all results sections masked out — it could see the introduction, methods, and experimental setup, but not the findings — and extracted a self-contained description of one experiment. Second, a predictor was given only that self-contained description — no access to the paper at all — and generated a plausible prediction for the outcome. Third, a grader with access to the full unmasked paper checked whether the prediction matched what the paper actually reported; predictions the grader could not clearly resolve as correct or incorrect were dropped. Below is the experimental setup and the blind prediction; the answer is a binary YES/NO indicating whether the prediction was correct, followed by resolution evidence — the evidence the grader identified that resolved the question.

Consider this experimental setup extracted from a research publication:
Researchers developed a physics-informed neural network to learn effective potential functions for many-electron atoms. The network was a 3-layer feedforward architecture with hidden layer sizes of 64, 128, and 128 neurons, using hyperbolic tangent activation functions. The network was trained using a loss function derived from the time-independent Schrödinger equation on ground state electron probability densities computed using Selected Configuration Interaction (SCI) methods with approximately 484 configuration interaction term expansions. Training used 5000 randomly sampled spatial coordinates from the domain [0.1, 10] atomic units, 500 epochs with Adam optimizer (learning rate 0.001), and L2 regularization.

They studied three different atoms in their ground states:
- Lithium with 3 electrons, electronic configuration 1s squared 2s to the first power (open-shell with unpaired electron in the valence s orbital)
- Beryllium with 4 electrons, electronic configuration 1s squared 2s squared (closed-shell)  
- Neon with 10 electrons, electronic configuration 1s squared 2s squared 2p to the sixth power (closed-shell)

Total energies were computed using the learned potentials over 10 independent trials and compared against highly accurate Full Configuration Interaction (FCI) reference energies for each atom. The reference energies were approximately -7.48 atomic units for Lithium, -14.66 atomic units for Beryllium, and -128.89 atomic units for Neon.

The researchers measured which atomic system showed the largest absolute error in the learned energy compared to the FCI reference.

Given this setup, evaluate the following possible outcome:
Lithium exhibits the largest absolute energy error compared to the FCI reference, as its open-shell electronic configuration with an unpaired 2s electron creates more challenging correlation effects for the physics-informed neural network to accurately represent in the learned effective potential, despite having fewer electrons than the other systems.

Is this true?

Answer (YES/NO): YES